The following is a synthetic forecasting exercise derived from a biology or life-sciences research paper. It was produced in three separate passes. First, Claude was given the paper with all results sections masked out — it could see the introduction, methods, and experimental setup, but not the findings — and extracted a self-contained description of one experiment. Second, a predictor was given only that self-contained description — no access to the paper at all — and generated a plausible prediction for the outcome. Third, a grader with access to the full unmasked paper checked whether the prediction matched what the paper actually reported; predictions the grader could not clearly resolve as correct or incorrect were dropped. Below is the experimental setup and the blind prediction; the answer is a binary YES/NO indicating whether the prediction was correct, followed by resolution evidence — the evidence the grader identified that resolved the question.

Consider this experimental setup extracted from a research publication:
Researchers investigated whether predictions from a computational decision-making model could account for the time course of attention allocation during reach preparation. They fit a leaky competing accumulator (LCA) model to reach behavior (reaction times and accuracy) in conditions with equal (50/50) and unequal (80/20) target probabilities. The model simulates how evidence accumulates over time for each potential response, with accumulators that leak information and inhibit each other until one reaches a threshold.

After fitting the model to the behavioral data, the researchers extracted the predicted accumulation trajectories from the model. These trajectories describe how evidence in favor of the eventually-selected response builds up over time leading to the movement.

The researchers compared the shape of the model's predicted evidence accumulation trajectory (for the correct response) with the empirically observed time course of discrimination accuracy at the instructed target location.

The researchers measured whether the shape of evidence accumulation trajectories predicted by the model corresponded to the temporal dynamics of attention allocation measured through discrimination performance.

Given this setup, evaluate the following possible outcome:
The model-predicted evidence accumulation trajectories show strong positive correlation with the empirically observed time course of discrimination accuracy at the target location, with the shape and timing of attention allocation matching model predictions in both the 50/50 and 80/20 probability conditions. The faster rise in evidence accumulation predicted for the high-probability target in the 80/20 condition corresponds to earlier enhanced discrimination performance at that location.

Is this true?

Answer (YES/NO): NO